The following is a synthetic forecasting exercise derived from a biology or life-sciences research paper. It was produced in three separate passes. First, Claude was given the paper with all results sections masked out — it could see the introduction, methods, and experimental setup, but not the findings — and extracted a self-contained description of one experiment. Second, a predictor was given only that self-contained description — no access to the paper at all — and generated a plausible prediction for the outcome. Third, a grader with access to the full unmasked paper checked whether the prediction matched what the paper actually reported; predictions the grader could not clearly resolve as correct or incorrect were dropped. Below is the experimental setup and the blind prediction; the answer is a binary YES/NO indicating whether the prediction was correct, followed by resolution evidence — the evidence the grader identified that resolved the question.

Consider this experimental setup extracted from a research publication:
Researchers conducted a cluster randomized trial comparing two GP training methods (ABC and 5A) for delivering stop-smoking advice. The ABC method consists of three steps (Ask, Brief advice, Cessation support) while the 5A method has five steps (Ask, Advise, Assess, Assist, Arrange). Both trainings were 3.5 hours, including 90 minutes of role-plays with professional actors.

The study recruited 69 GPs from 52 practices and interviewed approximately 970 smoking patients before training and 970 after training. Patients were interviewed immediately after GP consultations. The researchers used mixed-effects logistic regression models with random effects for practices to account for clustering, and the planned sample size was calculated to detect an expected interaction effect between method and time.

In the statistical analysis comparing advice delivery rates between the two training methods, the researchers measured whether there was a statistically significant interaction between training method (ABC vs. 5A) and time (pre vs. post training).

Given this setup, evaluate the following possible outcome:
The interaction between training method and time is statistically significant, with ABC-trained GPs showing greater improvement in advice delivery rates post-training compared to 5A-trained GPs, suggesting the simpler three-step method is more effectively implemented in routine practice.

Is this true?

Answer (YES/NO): NO